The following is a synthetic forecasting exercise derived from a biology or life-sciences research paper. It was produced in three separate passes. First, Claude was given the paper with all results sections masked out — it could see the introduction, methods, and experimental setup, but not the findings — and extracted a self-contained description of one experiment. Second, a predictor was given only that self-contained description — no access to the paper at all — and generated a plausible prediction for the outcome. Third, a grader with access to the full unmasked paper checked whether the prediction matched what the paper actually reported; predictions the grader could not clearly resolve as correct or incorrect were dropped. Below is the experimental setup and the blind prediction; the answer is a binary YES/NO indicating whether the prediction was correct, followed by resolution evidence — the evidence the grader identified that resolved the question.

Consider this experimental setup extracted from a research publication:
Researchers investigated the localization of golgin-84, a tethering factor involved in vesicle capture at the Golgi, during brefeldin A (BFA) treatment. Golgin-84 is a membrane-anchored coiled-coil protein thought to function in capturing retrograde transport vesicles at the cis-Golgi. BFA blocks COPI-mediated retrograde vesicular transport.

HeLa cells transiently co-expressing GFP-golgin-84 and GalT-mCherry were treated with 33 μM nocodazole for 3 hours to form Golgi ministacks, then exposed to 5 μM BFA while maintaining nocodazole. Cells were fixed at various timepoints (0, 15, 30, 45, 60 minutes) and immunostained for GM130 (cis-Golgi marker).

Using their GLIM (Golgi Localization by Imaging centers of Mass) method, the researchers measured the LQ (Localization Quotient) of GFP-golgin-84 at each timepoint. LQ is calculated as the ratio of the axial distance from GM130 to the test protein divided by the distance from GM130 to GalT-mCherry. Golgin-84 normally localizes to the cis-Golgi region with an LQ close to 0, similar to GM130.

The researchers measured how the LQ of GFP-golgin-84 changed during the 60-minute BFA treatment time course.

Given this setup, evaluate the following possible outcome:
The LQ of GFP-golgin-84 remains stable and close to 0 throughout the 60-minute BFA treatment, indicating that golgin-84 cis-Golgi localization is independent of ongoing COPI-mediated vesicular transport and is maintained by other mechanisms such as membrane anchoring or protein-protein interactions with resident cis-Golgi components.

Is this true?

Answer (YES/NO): NO